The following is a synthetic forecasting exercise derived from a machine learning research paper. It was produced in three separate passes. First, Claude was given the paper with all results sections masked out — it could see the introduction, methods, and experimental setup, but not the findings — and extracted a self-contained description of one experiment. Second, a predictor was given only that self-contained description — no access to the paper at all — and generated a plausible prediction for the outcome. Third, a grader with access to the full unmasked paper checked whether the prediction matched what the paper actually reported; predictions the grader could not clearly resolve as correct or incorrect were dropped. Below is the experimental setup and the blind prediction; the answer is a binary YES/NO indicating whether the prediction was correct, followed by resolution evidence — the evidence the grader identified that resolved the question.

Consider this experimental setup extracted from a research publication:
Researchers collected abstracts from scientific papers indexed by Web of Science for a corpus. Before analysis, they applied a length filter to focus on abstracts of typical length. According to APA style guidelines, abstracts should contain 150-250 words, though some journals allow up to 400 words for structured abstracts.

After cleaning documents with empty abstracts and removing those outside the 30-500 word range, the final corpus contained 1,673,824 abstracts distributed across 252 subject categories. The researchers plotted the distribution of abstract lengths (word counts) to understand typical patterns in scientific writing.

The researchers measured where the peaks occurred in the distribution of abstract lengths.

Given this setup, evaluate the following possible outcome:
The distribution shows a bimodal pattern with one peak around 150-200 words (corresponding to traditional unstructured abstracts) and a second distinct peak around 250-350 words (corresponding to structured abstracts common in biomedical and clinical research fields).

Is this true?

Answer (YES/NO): NO